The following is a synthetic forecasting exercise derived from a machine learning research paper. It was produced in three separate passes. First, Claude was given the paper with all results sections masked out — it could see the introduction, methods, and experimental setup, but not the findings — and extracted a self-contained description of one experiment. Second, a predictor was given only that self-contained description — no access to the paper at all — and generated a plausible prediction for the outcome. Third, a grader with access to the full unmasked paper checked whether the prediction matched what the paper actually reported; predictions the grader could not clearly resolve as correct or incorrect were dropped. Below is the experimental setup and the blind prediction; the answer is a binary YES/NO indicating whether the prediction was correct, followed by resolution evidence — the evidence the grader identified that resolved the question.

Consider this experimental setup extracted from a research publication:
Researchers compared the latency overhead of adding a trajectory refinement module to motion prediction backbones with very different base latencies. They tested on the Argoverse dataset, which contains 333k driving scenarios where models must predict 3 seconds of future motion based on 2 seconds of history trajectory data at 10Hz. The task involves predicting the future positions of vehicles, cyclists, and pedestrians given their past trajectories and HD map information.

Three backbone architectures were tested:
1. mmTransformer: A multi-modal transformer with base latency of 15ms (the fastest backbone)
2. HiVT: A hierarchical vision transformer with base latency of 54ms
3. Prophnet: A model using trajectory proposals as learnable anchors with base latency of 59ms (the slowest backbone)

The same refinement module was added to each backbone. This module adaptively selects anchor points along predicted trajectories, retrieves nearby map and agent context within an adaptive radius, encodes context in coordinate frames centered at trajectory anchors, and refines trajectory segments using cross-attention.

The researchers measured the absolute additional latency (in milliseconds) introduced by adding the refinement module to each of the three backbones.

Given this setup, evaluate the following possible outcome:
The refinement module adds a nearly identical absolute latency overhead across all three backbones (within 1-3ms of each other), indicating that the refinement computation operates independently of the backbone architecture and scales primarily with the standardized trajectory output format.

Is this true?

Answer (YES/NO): YES